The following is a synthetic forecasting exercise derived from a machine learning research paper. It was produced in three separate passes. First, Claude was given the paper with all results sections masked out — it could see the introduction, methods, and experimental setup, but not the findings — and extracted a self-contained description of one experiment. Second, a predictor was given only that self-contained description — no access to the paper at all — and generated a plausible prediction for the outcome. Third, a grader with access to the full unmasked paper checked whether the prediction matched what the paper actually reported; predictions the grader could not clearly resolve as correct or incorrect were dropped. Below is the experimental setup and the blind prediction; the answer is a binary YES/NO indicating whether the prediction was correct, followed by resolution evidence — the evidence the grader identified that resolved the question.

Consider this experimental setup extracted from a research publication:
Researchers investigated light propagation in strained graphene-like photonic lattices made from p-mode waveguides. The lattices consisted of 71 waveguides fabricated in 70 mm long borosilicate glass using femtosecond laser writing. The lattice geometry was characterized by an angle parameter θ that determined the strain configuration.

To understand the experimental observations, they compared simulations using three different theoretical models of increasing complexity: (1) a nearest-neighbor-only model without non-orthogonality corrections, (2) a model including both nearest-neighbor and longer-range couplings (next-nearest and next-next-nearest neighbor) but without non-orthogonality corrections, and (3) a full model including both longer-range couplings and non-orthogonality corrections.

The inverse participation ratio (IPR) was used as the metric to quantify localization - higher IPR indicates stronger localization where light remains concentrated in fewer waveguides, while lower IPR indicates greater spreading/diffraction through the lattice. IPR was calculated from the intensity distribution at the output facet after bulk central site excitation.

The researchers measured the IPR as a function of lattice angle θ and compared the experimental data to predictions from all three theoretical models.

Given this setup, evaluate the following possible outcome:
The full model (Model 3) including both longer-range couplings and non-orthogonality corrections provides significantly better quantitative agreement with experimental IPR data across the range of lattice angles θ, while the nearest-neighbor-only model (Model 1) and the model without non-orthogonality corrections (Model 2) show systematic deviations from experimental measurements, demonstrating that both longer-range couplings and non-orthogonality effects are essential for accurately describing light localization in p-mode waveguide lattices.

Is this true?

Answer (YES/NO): YES